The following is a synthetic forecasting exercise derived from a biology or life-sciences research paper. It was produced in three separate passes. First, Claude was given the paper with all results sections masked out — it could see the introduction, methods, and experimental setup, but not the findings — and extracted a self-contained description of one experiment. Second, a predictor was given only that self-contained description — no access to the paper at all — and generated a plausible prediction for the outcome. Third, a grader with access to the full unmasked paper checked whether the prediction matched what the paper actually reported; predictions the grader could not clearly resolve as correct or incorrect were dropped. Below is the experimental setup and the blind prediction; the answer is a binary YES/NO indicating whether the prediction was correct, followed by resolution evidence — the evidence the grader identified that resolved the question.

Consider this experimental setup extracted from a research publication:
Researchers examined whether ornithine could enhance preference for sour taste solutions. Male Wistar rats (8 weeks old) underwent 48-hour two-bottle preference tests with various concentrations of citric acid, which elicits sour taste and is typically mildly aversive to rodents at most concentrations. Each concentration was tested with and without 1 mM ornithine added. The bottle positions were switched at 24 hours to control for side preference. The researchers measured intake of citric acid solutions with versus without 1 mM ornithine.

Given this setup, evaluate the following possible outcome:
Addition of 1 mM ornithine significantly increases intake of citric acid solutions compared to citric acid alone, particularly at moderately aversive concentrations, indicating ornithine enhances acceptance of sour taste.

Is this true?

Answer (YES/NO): NO